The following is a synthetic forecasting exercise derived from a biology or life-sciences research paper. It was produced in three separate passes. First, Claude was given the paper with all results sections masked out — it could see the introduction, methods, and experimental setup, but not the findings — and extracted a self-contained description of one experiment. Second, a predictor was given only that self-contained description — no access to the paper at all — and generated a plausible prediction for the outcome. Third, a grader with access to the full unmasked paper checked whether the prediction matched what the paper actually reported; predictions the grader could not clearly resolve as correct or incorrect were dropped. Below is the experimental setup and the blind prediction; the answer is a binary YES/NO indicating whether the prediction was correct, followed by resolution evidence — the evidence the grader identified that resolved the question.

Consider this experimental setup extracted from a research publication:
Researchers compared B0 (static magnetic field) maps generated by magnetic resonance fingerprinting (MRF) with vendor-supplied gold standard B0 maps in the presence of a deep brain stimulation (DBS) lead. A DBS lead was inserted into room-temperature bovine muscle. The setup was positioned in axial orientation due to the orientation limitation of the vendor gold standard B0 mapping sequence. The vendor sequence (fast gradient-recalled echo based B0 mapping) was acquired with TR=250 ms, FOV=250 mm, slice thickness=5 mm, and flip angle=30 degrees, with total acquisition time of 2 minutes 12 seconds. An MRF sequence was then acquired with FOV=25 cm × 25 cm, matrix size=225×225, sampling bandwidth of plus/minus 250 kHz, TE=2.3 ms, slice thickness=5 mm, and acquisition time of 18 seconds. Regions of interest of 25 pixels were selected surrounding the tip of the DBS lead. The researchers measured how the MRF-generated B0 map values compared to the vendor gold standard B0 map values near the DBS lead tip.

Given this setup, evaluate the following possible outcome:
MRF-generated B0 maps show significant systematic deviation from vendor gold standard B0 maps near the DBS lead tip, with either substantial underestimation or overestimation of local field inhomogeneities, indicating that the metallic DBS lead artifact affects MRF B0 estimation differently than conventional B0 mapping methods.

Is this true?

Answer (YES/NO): NO